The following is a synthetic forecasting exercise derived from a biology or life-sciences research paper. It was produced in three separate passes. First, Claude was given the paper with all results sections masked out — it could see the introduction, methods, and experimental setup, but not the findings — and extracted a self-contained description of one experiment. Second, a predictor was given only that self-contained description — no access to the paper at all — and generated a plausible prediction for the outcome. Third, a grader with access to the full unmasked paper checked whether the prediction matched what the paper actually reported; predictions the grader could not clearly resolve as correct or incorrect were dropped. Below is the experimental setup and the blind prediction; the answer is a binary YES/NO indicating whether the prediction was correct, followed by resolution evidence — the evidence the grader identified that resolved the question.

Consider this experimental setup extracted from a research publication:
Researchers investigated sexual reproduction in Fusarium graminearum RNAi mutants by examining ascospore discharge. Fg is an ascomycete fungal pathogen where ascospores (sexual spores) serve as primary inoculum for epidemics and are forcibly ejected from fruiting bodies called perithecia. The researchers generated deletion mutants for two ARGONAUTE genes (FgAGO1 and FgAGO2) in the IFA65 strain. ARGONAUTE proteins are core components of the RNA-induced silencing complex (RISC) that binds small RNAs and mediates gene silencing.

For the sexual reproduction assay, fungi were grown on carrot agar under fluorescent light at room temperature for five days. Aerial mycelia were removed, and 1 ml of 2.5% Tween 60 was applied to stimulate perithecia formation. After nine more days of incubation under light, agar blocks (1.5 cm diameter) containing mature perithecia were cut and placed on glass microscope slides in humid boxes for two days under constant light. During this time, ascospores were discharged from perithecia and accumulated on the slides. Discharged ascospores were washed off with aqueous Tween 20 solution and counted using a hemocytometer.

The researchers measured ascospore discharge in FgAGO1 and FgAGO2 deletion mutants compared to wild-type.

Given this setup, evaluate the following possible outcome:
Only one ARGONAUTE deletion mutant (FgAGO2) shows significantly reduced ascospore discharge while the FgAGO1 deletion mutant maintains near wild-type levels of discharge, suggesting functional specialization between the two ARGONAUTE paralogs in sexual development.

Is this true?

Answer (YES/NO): NO